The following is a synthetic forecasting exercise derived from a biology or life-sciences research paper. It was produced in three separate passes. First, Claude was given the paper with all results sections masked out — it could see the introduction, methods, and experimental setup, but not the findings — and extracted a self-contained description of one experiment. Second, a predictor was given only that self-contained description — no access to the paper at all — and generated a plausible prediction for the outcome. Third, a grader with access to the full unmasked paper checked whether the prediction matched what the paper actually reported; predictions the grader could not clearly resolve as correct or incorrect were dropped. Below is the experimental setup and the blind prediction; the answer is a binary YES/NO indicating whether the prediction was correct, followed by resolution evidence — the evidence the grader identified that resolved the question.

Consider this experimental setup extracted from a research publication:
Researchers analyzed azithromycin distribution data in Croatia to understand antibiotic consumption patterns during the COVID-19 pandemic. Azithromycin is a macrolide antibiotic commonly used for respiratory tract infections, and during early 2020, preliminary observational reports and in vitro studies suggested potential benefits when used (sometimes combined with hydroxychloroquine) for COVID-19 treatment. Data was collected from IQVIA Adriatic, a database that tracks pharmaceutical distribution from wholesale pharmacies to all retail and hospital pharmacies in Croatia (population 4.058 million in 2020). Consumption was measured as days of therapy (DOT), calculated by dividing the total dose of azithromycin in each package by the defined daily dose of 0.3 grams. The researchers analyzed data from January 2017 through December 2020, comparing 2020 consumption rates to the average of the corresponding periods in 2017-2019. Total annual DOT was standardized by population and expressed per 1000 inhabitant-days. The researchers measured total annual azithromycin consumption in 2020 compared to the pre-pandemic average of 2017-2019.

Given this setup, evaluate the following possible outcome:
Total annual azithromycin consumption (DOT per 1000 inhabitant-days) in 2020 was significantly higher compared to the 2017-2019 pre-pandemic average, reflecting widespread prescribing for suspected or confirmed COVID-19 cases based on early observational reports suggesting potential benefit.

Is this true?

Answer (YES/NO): NO